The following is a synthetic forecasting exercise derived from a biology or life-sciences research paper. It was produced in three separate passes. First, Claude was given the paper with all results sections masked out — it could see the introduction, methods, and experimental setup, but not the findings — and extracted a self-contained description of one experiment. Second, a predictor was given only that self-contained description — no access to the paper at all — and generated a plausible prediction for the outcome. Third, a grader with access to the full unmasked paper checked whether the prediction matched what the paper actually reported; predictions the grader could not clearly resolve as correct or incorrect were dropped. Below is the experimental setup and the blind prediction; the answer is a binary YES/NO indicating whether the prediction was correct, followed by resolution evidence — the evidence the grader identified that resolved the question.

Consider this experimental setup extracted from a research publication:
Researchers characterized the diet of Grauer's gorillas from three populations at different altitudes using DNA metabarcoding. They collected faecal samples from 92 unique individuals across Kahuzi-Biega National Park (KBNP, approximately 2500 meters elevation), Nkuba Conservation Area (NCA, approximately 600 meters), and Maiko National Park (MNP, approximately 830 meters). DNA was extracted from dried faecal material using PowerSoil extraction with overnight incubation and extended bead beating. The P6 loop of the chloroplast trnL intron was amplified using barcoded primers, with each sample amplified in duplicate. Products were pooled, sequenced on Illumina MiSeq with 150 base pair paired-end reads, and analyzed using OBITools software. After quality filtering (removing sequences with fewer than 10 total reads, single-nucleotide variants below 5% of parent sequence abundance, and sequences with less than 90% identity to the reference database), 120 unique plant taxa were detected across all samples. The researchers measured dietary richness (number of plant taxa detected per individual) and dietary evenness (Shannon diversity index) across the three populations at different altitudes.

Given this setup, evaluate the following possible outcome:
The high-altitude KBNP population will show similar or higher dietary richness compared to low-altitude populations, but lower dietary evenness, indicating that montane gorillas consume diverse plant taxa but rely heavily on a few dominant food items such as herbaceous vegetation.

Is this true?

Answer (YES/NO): NO